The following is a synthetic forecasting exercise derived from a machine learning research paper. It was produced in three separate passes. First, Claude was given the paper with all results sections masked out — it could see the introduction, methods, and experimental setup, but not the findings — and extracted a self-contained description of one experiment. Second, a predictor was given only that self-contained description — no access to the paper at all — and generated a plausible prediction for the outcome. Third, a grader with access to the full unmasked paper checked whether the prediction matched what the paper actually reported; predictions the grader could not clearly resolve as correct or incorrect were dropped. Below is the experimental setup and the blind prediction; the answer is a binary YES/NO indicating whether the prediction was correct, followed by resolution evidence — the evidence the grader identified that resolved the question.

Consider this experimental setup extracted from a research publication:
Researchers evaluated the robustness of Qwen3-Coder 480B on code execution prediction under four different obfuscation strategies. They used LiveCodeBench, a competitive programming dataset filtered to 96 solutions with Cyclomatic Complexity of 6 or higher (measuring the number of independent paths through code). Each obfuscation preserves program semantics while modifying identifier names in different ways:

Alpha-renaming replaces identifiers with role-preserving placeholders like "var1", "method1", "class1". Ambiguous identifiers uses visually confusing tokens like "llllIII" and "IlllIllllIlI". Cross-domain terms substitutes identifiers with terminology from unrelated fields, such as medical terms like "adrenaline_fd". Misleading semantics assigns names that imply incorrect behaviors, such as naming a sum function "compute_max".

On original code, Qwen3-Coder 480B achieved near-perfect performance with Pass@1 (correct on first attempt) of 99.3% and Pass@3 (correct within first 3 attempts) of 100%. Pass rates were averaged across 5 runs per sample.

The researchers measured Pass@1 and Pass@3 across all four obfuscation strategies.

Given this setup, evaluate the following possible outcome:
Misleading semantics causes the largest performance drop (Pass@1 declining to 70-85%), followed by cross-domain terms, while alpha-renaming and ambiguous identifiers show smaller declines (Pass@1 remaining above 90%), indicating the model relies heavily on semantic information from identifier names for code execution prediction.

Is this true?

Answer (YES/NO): NO